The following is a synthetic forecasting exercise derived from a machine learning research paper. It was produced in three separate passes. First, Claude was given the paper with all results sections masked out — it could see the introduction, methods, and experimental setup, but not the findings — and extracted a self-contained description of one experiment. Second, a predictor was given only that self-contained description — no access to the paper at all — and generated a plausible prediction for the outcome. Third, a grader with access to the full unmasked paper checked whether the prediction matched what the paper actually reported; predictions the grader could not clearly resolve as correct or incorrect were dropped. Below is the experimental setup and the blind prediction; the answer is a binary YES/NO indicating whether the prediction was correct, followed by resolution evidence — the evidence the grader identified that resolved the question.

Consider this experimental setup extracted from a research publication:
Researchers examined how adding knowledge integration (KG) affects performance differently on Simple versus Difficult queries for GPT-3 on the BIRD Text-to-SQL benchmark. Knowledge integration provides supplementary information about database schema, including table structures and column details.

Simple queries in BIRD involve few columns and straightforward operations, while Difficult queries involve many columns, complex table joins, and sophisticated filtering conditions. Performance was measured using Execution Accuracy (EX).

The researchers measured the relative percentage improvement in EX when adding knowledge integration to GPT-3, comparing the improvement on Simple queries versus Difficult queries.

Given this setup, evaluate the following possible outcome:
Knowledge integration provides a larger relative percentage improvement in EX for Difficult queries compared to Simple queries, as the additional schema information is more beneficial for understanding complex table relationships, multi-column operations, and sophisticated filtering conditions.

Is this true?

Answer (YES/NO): YES